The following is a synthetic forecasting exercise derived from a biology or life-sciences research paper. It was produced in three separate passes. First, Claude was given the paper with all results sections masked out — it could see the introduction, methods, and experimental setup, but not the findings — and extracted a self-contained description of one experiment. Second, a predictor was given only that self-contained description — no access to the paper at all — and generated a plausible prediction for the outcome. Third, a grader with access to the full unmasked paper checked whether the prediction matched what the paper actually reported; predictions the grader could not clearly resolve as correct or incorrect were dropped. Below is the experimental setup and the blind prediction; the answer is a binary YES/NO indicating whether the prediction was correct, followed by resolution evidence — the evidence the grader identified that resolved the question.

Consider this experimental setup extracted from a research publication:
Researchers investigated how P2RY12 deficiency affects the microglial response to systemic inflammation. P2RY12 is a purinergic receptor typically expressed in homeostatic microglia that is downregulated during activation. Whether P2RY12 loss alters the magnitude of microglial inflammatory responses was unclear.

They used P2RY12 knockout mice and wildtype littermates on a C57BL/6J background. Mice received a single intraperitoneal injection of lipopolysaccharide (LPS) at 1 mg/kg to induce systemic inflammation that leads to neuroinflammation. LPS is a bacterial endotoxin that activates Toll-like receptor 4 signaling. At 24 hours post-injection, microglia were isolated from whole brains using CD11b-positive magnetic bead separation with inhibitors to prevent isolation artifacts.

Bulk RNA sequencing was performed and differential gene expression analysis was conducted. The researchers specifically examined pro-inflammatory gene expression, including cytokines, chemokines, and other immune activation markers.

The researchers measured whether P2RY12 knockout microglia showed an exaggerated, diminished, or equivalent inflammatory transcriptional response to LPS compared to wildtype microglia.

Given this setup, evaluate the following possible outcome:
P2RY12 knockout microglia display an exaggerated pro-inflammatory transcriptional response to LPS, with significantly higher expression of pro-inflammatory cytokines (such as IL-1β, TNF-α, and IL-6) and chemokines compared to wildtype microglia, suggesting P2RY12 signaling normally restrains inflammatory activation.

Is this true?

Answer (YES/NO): NO